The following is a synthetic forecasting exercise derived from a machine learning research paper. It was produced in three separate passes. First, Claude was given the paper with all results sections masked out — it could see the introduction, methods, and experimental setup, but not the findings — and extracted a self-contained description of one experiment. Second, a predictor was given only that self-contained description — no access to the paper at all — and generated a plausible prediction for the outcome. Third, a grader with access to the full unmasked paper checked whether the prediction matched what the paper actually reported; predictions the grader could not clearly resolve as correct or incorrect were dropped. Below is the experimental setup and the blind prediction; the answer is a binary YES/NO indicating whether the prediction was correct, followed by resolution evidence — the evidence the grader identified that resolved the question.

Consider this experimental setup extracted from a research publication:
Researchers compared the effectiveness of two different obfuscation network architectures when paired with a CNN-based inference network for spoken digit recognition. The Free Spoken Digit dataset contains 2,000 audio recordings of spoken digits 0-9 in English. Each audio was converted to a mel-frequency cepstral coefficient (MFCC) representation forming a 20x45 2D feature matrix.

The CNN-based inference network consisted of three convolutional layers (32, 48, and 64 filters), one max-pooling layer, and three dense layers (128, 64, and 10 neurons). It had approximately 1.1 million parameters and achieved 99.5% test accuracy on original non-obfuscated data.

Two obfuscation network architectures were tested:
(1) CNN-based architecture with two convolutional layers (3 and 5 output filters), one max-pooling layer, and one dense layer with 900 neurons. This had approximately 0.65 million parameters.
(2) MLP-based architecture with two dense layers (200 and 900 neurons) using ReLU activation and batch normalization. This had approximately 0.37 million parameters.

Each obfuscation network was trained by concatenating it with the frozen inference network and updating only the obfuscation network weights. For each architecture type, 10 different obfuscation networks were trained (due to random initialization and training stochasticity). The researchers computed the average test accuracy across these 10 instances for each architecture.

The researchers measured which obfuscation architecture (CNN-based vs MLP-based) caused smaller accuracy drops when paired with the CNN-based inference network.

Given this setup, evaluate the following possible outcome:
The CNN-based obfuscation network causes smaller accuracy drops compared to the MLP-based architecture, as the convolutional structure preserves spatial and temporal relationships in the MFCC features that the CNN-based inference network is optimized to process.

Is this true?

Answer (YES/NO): NO